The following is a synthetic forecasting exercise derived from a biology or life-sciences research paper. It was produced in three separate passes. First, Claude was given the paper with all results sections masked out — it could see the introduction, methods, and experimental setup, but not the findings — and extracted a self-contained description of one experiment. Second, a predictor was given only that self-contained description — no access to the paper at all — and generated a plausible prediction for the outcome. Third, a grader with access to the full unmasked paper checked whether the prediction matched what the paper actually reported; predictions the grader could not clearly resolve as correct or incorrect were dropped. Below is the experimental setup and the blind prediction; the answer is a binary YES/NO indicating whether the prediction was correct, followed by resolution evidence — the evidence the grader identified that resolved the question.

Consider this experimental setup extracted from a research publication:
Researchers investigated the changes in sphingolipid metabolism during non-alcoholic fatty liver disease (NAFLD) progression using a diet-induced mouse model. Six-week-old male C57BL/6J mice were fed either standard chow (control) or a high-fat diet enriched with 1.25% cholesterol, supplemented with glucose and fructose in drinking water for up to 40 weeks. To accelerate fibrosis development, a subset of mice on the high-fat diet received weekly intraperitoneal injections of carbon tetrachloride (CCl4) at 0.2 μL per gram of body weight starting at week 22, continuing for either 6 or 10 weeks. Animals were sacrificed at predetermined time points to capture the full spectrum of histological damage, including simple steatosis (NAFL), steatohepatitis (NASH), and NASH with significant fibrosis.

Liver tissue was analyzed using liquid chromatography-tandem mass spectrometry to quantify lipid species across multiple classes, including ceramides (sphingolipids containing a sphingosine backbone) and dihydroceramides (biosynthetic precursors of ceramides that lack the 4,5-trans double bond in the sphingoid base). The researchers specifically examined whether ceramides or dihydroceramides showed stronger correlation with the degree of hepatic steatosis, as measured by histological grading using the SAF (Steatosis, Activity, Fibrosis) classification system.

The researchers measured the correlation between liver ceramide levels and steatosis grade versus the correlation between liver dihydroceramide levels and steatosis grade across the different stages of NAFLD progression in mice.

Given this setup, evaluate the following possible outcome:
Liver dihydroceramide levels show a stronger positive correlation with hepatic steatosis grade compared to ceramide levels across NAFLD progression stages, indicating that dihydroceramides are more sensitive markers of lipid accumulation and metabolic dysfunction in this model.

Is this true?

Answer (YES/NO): YES